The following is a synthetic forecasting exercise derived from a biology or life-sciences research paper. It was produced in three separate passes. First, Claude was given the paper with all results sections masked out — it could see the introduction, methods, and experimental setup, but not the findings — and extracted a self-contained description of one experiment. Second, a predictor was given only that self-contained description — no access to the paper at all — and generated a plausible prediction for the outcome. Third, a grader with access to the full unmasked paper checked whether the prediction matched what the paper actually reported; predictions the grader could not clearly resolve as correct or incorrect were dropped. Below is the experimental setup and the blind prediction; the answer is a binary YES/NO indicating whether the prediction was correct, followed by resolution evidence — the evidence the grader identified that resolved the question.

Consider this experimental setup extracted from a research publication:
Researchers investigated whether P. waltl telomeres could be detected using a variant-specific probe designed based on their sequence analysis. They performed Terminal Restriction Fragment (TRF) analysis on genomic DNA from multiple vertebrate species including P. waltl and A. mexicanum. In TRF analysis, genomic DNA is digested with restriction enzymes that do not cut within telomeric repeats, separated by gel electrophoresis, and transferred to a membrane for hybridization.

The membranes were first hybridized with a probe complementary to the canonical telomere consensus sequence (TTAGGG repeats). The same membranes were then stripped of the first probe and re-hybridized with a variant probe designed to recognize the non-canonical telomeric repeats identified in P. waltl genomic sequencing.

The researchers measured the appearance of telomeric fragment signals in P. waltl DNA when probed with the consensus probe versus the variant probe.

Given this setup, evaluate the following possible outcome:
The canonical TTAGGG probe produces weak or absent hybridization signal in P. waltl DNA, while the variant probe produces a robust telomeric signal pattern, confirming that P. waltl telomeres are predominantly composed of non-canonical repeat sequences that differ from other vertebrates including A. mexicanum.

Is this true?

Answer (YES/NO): YES